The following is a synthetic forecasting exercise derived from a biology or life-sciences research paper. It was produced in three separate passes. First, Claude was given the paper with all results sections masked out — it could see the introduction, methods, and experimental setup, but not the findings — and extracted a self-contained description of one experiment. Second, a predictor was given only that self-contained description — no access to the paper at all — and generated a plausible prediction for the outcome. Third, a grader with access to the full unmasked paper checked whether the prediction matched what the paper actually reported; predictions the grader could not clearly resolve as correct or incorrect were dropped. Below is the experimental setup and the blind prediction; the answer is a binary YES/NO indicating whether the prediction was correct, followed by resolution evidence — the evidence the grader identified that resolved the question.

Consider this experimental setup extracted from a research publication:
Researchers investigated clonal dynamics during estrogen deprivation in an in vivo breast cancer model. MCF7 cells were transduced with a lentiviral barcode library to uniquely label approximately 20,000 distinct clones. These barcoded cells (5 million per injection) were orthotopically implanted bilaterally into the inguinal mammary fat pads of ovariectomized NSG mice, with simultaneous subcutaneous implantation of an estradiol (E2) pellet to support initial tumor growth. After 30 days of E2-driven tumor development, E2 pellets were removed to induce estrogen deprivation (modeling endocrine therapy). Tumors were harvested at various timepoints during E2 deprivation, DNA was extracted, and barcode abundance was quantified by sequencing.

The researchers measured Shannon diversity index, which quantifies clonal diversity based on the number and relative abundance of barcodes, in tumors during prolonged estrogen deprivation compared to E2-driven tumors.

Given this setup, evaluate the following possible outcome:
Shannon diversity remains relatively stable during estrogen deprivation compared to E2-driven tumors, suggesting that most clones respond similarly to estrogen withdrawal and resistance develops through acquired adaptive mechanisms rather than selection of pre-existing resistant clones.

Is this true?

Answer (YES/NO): NO